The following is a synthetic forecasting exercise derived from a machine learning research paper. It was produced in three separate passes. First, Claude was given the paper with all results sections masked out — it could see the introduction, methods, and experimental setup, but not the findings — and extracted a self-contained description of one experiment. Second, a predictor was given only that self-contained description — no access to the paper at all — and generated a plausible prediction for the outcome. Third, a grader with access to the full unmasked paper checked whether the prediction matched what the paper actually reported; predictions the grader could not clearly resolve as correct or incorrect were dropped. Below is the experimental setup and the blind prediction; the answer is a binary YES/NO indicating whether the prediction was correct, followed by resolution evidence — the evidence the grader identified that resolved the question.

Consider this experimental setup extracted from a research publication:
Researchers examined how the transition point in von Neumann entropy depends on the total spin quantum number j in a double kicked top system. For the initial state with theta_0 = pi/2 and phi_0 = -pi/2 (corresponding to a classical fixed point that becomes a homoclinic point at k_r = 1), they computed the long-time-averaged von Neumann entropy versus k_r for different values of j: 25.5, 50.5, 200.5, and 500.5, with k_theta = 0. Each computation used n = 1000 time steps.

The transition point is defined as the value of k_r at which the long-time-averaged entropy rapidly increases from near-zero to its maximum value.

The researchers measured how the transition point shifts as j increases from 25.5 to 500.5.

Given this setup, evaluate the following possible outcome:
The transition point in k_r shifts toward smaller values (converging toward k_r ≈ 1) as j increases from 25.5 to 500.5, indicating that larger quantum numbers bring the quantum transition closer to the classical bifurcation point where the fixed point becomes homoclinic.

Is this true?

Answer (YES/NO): YES